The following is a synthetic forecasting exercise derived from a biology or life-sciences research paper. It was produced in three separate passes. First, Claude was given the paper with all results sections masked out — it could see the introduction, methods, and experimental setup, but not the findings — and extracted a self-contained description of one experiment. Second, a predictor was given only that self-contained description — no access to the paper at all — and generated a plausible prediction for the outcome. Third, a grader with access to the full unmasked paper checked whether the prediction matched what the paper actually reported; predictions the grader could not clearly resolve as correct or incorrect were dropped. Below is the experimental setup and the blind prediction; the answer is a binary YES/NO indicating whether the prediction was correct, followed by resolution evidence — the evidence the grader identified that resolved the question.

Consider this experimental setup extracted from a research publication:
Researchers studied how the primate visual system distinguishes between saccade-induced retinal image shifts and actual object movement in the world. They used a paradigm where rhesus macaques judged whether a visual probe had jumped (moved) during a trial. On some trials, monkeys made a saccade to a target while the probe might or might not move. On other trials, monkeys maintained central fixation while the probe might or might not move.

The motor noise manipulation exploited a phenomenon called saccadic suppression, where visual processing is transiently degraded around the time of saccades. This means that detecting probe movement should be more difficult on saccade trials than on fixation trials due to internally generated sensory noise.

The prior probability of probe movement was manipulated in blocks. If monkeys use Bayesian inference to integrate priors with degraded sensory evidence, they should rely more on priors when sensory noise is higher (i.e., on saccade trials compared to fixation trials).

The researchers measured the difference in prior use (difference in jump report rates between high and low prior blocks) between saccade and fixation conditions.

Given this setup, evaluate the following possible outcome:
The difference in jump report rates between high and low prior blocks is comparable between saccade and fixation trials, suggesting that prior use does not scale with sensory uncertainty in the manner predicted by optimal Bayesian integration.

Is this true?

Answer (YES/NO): NO